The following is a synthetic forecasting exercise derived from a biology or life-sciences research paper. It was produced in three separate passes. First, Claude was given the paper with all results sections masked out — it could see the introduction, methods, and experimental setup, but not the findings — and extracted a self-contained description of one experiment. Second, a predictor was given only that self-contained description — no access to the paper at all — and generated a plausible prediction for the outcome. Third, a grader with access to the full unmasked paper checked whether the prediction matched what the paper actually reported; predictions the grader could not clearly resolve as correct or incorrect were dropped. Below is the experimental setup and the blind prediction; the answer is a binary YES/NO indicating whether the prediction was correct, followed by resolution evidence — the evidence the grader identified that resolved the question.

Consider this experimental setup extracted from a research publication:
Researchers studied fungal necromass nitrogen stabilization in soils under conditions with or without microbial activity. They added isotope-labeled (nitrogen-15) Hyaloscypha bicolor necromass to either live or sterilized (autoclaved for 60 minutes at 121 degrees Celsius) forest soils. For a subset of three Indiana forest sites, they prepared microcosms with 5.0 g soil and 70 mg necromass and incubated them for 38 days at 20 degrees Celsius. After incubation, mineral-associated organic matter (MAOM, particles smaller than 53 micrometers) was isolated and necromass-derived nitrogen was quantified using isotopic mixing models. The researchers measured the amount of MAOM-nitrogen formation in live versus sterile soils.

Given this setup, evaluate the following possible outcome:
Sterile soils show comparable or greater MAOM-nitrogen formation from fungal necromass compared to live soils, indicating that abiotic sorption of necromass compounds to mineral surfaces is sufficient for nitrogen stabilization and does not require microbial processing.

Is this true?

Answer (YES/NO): NO